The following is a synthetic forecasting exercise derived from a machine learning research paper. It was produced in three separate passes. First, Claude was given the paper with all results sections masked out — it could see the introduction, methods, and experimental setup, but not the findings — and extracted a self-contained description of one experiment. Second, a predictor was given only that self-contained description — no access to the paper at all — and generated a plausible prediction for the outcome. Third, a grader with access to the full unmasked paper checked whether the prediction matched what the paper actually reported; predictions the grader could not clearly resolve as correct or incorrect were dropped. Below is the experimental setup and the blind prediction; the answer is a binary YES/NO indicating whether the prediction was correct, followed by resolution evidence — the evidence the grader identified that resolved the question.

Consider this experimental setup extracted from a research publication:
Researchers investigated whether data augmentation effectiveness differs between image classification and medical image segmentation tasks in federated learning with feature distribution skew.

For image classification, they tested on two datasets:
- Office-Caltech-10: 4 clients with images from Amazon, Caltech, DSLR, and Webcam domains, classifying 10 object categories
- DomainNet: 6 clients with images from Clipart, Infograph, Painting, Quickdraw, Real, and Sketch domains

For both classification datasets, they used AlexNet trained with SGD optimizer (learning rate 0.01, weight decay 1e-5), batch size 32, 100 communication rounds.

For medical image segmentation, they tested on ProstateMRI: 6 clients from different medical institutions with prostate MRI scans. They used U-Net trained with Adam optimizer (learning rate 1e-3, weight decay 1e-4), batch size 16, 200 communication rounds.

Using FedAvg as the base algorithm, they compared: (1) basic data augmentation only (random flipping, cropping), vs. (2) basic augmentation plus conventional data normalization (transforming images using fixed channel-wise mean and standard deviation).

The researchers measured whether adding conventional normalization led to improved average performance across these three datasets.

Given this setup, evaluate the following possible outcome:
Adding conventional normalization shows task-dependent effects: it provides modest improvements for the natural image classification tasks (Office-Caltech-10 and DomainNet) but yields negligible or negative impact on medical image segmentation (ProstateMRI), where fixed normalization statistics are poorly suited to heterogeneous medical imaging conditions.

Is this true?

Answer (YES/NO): NO